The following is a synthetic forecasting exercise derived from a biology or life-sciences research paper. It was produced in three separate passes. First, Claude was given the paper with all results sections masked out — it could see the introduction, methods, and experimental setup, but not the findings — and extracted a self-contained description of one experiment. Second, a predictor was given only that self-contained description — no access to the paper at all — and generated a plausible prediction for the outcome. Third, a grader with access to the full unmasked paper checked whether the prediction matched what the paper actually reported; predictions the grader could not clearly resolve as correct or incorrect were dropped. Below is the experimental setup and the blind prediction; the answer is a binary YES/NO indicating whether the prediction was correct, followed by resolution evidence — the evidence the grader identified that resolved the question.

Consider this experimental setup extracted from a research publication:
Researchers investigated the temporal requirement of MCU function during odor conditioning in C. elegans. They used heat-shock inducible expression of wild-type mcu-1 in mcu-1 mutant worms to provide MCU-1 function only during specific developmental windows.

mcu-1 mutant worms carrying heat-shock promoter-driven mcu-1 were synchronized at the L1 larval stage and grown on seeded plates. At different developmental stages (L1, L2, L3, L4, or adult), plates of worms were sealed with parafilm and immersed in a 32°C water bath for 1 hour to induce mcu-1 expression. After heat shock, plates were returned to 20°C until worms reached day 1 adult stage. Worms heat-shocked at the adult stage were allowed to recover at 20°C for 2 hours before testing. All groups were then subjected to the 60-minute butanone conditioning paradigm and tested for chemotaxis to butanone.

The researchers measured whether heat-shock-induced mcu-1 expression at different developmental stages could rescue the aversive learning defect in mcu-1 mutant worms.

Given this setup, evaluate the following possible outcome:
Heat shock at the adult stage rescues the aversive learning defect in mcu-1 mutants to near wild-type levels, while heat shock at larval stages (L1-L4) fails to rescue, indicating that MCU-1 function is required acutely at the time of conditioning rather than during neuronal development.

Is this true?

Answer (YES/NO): YES